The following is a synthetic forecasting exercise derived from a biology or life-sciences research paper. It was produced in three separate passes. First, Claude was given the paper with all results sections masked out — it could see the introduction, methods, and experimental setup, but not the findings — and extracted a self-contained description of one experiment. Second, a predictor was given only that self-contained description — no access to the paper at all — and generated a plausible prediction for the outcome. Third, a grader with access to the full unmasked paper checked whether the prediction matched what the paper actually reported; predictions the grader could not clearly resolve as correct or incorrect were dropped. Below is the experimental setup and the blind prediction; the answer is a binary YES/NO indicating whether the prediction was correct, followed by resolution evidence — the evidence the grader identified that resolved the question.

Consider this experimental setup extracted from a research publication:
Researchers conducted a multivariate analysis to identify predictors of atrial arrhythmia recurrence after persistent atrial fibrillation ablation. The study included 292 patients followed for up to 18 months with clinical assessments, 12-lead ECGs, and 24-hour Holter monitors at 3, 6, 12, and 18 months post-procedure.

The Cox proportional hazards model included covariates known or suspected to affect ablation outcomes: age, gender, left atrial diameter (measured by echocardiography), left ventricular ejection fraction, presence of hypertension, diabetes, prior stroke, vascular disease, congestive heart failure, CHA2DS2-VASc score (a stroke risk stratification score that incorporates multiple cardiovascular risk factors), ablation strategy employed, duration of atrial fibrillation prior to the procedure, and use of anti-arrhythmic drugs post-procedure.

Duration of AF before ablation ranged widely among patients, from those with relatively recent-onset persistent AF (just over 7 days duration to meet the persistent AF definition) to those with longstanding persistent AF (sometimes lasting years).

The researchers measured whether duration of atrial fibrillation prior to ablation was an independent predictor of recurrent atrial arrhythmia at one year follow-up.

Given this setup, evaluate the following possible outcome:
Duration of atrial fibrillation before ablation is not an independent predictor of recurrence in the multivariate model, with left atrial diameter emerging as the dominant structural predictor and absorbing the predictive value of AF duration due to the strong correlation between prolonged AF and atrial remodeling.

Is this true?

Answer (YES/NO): NO